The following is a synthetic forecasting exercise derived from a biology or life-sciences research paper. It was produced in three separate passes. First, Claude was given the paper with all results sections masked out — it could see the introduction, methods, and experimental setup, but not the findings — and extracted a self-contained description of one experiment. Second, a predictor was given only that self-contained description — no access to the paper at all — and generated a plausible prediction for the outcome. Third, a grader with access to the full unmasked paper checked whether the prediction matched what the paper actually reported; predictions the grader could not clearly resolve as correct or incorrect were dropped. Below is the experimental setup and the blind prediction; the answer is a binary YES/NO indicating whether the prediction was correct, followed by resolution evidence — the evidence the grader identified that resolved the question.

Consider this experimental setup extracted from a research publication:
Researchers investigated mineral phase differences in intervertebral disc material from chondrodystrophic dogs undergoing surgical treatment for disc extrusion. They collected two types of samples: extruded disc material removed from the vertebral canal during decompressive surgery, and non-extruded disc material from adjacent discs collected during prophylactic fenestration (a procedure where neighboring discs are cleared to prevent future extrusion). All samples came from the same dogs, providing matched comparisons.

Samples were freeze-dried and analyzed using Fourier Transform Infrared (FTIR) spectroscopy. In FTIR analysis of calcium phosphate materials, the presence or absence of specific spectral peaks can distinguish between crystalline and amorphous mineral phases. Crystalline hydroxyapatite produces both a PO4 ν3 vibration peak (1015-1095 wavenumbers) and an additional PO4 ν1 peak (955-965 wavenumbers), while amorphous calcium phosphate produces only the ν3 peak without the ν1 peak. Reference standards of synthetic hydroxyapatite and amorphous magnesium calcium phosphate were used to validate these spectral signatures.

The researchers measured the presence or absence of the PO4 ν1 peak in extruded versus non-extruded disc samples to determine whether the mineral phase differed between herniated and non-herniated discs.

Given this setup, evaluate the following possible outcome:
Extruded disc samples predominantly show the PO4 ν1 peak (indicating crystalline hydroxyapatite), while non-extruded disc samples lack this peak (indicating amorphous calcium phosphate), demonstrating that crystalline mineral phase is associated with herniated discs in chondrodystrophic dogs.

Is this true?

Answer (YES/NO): YES